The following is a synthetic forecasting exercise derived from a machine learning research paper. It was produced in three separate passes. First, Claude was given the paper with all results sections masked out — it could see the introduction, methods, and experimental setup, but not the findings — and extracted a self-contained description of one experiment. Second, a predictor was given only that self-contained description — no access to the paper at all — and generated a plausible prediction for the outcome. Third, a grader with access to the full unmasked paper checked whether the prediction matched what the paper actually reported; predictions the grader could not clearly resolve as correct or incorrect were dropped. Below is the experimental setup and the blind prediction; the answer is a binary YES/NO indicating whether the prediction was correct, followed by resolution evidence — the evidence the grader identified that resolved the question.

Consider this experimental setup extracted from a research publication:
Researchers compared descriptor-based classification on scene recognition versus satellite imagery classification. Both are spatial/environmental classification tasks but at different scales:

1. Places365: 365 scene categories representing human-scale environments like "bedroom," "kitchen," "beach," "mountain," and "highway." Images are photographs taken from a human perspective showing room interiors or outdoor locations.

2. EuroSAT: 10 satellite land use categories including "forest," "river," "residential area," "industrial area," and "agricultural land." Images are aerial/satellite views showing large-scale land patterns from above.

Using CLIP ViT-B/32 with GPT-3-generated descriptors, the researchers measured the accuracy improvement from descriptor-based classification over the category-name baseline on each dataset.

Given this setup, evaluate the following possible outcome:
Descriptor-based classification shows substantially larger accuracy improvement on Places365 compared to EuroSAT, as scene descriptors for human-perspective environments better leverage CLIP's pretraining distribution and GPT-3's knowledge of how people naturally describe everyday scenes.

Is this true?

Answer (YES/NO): NO